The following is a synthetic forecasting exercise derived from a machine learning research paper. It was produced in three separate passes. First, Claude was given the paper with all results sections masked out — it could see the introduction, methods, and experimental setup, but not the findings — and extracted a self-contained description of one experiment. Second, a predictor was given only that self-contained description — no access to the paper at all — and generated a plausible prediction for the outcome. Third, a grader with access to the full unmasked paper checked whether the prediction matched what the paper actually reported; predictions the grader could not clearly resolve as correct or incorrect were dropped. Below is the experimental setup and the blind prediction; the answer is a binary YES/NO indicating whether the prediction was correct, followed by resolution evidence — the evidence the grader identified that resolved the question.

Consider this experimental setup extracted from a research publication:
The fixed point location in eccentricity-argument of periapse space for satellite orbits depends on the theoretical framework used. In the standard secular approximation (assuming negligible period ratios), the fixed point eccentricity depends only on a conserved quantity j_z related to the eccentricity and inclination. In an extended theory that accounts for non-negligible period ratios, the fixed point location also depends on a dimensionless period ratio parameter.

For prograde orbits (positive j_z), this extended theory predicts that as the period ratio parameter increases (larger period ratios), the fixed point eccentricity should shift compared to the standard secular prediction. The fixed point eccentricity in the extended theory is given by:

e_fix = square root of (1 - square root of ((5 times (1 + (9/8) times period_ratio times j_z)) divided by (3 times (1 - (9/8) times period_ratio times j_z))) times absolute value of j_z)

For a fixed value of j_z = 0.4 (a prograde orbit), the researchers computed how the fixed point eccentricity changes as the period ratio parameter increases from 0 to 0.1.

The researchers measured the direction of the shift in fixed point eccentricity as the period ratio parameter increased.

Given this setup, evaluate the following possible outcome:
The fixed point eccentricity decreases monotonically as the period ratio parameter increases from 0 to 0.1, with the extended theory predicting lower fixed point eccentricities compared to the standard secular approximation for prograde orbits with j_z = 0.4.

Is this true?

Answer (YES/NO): YES